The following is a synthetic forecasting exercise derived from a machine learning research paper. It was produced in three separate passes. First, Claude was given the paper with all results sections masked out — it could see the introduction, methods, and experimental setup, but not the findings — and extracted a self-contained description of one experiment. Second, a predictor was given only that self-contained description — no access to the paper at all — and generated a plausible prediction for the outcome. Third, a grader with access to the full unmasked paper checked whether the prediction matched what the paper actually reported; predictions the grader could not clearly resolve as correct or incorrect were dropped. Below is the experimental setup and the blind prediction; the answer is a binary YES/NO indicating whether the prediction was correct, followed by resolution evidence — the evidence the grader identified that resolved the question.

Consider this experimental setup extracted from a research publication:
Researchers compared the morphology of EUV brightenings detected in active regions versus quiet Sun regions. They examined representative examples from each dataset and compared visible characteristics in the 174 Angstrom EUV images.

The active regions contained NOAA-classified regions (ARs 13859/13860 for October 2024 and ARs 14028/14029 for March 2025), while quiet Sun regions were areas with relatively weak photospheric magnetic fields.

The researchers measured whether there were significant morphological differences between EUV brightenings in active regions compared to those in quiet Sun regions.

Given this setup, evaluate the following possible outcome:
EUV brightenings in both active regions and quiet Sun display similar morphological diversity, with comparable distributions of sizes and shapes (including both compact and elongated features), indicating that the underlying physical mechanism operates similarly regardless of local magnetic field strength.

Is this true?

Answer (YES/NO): YES